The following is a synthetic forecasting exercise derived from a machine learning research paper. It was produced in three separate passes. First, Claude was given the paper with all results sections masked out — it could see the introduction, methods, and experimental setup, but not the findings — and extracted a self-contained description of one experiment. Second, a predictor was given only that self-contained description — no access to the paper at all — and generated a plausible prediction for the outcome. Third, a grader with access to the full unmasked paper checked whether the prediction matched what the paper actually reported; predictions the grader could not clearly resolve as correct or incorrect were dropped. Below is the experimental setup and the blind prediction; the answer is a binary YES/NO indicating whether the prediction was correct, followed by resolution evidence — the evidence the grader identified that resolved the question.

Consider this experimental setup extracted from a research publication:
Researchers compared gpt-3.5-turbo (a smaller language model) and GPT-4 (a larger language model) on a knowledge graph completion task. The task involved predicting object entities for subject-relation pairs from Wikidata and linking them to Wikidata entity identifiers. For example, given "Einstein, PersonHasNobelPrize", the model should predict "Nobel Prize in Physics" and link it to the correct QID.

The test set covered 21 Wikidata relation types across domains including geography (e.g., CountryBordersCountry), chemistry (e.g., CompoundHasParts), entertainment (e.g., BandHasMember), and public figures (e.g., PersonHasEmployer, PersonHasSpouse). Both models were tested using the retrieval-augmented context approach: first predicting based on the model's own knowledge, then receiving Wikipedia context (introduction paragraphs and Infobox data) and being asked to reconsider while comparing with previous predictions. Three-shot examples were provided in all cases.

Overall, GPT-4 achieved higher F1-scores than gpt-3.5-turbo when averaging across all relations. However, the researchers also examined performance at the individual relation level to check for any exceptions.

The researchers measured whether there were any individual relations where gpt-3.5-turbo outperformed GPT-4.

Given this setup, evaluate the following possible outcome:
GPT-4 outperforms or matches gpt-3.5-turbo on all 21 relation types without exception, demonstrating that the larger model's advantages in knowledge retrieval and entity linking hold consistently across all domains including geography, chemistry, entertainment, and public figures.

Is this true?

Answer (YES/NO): NO